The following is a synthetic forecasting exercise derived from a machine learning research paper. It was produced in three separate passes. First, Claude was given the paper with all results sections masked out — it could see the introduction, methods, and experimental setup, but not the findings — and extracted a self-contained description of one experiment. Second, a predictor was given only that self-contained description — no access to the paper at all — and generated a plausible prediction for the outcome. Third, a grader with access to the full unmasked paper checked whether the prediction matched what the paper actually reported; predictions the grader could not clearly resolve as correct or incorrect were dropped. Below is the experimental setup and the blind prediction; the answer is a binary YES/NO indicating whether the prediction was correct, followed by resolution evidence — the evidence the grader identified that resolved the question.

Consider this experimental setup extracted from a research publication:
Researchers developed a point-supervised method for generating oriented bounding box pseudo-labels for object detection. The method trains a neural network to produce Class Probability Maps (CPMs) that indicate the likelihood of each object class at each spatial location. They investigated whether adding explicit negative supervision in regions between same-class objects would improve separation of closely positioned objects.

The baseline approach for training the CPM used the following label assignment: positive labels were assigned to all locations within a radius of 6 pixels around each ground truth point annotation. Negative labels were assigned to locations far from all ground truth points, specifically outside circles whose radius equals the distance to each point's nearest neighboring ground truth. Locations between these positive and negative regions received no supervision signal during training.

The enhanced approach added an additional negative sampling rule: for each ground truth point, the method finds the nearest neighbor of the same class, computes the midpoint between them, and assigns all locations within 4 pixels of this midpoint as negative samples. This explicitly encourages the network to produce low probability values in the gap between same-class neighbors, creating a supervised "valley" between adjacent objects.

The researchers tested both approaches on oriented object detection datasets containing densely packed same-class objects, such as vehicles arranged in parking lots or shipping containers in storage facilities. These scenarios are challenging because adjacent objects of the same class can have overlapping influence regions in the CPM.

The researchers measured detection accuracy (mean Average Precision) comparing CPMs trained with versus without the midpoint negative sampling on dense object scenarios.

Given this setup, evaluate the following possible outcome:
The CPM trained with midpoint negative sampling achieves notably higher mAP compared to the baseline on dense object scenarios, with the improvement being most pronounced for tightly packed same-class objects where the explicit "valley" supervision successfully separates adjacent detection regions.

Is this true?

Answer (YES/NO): NO